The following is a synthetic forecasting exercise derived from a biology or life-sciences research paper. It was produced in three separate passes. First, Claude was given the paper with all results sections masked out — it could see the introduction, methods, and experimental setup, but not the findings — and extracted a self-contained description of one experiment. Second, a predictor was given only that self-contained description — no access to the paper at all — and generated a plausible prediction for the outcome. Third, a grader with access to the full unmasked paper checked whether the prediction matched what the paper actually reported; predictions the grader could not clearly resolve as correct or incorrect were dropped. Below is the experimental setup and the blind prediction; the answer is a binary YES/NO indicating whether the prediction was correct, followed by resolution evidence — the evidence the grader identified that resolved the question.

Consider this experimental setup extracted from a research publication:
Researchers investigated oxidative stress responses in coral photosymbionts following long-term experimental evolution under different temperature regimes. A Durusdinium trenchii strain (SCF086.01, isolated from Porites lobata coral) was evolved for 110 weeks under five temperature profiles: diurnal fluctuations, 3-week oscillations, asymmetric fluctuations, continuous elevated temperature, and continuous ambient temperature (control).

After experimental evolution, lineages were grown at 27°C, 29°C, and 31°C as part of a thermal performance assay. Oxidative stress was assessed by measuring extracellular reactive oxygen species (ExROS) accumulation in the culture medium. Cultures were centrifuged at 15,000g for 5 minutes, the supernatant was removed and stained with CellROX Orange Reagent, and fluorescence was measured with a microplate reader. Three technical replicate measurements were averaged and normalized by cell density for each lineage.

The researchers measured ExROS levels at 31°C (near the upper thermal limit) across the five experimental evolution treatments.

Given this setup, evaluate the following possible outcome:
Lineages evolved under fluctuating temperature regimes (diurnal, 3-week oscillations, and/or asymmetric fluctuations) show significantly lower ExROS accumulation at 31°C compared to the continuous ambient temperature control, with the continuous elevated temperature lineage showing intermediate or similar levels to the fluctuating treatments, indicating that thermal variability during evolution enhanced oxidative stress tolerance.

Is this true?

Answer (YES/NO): NO